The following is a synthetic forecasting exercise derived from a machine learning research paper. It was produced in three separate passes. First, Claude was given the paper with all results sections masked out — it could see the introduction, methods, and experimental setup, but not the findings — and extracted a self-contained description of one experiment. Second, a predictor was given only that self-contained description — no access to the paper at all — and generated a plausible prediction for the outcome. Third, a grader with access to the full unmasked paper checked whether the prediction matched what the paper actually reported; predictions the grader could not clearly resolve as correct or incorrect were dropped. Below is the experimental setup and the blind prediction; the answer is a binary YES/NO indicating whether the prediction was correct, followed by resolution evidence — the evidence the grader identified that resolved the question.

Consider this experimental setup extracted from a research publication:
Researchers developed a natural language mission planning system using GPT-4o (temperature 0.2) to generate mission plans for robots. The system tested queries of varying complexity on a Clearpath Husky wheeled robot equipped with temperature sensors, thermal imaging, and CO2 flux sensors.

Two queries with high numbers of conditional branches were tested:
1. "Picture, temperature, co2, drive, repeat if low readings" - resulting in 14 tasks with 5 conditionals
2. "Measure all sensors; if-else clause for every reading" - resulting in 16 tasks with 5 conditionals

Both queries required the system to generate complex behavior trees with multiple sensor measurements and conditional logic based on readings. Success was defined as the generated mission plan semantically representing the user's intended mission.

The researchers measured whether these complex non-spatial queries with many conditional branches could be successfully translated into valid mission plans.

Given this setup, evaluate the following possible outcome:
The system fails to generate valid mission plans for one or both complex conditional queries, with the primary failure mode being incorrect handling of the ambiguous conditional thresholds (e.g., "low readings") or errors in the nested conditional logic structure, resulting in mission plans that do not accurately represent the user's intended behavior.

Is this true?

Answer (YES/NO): NO